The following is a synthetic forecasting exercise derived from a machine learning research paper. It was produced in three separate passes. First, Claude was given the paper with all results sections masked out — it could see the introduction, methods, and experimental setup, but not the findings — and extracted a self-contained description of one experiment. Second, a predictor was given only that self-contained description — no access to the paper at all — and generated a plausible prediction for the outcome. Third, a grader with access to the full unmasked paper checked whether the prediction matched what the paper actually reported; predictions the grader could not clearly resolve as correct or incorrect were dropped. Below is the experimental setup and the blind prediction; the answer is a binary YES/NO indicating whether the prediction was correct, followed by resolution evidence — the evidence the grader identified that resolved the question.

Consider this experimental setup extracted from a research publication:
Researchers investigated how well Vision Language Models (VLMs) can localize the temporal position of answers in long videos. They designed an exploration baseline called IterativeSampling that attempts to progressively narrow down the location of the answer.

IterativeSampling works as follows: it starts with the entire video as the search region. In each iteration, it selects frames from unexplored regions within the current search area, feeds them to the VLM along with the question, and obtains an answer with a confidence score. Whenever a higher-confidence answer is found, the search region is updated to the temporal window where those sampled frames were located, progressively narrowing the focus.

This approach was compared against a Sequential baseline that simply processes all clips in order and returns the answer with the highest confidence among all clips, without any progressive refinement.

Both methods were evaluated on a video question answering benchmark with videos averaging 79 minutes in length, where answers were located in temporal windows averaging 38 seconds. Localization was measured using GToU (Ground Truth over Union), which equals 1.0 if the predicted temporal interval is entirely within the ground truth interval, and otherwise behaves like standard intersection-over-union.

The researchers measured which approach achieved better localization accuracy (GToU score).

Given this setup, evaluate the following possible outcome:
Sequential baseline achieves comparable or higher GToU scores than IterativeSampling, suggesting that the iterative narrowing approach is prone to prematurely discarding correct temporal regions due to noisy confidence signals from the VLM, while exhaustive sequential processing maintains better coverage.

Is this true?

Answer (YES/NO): YES